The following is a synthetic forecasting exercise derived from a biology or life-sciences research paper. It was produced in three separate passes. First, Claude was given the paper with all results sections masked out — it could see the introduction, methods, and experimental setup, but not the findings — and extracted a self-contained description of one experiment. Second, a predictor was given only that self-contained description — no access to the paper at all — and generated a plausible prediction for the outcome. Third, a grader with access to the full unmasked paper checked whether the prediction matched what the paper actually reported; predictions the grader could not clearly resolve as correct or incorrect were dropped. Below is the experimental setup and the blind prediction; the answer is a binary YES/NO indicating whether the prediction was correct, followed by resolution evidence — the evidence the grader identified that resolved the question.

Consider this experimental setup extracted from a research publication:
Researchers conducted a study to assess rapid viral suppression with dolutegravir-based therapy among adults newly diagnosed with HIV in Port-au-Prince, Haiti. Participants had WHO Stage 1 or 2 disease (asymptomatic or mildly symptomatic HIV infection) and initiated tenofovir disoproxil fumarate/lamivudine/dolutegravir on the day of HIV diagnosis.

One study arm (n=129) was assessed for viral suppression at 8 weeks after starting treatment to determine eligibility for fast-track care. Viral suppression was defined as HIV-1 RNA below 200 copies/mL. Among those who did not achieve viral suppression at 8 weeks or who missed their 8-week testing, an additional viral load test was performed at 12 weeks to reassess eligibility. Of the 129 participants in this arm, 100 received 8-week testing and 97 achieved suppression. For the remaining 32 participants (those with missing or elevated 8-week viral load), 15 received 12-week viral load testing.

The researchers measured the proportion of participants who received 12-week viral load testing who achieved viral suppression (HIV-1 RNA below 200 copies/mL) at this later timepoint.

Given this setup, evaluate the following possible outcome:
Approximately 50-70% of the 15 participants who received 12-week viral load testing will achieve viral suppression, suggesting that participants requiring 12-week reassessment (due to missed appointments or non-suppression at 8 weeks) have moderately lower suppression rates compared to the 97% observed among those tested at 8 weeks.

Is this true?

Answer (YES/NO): NO